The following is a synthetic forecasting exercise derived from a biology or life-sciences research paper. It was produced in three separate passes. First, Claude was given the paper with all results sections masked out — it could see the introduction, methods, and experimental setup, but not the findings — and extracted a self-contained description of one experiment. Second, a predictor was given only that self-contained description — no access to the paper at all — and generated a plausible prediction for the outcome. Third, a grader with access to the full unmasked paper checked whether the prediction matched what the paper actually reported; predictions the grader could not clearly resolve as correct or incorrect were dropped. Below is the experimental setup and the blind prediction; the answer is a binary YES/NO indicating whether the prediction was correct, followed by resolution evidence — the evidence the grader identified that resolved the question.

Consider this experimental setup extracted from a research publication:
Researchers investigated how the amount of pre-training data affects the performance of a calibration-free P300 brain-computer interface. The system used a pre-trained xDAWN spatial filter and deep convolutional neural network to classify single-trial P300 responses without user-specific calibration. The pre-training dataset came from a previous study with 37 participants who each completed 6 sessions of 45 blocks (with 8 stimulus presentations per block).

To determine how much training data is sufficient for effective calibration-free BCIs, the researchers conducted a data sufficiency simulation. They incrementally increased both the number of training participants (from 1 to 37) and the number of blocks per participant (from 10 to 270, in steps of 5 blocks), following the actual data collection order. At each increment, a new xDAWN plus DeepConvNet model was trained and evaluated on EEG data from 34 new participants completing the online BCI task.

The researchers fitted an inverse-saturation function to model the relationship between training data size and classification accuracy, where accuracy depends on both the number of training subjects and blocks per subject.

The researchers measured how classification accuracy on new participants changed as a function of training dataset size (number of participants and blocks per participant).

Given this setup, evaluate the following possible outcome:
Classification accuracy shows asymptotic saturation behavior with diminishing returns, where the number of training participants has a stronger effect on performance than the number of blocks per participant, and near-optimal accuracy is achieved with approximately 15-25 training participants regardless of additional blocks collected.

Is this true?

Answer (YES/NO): NO